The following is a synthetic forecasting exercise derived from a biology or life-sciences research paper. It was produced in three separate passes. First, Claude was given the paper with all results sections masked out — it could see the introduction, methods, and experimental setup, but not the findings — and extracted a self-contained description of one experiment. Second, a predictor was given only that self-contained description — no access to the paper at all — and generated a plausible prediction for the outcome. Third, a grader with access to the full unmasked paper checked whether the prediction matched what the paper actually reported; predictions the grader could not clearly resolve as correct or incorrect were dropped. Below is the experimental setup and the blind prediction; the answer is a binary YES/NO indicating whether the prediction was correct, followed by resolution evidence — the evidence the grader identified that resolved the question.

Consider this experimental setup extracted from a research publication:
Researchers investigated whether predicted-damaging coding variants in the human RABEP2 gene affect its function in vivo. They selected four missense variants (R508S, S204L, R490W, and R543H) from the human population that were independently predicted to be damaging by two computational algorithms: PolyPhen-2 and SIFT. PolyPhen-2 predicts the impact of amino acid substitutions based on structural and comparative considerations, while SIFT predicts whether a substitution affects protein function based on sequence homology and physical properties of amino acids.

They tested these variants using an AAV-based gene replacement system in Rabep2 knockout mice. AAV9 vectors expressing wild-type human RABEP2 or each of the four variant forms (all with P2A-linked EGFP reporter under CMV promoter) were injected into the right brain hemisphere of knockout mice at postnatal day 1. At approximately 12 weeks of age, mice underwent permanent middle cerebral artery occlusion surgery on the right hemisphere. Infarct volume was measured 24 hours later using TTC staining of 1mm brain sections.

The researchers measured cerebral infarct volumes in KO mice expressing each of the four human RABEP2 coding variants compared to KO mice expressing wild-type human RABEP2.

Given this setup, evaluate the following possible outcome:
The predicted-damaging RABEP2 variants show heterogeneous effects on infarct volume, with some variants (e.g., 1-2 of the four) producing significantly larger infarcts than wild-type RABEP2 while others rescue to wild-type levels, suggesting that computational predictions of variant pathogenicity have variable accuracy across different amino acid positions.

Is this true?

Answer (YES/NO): NO